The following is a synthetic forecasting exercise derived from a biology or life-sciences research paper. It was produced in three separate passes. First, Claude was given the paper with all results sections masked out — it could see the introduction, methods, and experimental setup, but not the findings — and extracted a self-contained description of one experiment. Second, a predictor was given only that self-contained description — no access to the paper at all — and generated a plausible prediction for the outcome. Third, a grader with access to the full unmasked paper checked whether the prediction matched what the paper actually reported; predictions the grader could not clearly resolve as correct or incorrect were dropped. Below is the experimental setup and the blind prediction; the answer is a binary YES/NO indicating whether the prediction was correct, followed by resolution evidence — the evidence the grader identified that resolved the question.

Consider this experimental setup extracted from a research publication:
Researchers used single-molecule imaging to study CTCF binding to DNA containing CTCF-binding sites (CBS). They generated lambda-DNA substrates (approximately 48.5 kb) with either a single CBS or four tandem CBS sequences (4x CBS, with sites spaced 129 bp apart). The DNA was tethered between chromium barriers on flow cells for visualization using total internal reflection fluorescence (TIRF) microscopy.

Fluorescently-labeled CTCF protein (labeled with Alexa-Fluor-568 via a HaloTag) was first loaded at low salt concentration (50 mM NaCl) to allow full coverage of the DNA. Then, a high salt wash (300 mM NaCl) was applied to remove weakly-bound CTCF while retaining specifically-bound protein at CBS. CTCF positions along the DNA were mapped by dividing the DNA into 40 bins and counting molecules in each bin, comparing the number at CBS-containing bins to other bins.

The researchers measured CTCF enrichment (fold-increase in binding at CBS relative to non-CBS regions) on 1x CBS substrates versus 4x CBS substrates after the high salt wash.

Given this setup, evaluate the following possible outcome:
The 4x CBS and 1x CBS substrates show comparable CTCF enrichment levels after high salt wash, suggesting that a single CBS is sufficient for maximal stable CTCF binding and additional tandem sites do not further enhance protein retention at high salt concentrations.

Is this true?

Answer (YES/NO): NO